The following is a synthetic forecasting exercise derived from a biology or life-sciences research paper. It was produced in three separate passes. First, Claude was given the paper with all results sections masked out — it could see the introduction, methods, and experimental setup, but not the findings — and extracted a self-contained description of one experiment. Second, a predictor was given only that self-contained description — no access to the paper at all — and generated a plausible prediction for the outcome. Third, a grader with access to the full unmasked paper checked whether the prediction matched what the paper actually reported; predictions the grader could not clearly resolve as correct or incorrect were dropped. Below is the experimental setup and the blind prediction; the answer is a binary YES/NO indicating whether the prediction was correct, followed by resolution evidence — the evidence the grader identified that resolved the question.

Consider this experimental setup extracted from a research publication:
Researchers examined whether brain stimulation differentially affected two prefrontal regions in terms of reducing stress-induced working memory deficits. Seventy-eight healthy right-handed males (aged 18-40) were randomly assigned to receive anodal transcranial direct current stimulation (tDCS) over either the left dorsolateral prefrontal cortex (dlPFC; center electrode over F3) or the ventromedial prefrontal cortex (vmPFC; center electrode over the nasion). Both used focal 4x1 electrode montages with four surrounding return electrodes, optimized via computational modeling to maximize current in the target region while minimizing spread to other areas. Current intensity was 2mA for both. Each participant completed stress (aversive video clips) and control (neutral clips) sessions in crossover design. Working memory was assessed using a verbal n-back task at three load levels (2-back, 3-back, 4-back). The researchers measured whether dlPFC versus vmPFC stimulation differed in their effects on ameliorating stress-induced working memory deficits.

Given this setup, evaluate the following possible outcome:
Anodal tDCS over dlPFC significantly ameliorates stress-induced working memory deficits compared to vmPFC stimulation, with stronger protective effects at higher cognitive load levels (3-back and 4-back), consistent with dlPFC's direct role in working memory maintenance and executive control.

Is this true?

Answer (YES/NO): NO